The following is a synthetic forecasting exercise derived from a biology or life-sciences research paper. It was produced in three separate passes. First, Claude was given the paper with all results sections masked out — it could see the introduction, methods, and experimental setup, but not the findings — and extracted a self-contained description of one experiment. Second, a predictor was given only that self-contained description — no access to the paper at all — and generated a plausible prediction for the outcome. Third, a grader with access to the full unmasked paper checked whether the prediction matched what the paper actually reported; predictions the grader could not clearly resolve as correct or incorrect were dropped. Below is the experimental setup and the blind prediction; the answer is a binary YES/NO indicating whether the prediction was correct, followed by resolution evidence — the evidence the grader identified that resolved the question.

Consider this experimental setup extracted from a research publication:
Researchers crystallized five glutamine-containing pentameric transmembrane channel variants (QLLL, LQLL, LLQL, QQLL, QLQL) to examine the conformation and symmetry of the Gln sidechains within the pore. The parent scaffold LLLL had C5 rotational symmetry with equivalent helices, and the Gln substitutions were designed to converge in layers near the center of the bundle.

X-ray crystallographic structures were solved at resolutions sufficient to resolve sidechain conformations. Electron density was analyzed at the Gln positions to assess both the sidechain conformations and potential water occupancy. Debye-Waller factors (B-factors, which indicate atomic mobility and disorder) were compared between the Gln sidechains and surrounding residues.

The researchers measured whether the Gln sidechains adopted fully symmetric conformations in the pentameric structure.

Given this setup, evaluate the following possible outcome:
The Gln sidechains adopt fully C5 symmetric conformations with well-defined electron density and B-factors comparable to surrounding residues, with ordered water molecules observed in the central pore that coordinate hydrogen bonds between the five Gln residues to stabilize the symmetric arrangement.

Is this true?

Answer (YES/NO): NO